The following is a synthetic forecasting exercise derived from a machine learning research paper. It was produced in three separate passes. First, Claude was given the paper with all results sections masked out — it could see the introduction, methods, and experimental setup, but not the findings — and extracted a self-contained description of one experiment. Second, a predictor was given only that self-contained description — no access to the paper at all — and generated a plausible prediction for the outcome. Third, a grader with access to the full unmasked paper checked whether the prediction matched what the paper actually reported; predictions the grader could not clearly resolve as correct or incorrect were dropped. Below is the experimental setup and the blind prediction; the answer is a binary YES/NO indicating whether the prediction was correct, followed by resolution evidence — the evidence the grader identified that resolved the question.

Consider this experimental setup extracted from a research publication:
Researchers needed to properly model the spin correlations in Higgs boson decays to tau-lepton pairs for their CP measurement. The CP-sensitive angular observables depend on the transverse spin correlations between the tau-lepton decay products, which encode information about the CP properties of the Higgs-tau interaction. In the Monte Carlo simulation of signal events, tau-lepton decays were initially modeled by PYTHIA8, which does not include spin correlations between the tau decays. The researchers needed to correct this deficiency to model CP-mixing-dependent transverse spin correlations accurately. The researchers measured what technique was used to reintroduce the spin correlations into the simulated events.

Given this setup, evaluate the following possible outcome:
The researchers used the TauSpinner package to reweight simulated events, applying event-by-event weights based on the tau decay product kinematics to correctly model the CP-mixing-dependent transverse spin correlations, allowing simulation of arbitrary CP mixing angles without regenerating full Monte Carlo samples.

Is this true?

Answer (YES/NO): YES